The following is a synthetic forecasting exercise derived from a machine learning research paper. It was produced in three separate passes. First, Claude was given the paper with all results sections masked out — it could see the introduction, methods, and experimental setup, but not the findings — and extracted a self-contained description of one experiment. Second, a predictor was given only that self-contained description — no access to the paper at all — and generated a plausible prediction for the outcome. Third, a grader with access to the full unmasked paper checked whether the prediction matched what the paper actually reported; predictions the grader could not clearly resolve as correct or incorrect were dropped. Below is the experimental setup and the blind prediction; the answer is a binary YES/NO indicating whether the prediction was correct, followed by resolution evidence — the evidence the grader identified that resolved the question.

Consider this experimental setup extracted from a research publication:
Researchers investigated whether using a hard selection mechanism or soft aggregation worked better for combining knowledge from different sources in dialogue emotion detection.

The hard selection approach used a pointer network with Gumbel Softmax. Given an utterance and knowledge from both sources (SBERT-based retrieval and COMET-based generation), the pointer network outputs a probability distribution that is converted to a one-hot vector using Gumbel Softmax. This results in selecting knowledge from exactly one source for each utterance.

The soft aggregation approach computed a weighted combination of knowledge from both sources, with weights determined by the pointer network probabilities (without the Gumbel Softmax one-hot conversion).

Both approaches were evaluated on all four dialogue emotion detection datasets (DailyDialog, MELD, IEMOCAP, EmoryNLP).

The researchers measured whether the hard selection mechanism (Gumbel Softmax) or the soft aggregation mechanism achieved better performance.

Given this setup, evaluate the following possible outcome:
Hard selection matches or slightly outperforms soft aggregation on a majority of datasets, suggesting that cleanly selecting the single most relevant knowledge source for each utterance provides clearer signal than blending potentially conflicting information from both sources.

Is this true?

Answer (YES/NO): YES